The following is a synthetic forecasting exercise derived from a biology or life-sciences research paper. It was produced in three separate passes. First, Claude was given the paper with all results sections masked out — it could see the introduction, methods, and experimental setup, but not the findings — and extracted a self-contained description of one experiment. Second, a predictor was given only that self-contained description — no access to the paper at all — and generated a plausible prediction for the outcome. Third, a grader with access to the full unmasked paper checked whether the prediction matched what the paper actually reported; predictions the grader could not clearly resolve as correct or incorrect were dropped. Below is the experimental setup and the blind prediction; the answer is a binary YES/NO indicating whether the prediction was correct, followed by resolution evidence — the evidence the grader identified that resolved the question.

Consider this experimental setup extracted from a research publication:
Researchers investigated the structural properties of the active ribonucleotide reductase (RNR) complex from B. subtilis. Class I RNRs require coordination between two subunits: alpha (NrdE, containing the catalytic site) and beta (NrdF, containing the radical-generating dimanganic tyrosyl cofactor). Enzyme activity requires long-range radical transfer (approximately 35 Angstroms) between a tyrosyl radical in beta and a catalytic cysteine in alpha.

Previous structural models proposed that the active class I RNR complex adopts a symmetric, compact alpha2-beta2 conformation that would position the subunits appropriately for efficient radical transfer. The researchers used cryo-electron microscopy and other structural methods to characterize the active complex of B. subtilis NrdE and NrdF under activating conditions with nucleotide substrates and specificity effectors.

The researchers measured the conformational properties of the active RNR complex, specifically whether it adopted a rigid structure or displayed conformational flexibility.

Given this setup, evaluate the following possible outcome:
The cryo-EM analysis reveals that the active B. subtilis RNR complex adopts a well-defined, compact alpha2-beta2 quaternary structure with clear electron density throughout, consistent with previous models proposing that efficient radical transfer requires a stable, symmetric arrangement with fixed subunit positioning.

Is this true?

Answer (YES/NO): NO